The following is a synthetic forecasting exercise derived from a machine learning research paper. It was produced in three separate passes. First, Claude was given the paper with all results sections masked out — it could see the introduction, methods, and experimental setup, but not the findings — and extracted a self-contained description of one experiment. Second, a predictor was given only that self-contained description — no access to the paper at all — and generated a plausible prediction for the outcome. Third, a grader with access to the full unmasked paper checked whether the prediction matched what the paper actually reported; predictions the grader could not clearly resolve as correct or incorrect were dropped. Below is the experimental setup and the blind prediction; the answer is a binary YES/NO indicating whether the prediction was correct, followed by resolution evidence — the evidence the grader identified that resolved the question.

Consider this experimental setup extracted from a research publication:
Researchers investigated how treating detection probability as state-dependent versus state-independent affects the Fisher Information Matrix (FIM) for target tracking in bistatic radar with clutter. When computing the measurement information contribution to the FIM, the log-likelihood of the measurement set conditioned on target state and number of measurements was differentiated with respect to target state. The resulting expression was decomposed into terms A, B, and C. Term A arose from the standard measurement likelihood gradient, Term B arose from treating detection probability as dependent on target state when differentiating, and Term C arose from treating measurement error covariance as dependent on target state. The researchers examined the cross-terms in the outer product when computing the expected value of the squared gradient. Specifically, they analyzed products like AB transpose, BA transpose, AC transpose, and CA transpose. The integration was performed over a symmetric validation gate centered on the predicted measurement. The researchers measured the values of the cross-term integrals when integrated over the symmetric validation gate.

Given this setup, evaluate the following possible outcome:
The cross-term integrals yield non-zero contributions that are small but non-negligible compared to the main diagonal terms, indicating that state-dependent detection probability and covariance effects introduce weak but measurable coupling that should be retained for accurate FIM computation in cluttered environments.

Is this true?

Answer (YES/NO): NO